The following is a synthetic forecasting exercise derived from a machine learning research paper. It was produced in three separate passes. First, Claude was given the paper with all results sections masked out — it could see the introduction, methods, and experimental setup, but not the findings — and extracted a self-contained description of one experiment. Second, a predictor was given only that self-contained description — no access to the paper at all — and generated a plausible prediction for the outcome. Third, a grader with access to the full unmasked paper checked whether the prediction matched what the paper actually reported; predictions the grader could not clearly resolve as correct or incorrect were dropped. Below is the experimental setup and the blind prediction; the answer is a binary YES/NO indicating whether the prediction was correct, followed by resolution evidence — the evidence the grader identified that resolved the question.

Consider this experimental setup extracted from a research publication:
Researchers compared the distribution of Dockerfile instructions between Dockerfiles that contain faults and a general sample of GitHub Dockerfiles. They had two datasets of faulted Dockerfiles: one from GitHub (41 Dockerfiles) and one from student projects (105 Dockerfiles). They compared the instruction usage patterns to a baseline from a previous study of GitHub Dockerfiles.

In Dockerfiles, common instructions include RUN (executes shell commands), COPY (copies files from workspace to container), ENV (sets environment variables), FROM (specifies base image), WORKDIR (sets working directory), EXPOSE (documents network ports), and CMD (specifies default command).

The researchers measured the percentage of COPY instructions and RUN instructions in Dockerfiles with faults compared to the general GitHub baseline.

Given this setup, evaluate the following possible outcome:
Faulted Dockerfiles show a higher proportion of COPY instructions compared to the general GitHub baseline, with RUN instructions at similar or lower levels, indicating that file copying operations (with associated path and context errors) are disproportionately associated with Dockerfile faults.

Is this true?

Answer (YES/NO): YES